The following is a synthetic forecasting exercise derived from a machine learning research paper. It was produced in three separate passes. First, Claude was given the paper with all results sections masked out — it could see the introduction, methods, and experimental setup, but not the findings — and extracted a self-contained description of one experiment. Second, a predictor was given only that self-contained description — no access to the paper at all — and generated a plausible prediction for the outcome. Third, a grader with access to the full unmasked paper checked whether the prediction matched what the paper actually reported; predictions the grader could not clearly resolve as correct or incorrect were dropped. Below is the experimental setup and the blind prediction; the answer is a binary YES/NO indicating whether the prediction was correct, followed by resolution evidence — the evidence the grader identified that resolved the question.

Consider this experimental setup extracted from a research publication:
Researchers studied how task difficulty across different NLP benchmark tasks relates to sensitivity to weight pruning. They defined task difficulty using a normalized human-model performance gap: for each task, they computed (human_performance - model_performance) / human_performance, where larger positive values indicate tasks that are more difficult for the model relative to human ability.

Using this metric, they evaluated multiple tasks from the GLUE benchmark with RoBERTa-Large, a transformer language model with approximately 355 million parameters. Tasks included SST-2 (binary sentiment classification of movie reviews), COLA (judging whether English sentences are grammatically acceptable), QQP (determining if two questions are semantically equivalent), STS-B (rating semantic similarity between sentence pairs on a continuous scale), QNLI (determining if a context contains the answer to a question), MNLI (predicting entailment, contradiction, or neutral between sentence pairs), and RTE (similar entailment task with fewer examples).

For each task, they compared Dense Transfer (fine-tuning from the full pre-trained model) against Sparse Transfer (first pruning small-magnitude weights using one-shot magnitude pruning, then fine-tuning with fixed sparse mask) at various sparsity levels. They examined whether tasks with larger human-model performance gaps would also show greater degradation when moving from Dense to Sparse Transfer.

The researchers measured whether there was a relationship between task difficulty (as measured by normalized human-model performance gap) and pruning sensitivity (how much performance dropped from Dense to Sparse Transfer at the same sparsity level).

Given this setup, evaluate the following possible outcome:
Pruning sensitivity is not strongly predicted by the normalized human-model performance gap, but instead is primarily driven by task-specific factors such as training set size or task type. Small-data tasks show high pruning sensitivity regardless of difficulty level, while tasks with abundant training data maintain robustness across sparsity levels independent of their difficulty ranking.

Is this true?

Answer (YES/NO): NO